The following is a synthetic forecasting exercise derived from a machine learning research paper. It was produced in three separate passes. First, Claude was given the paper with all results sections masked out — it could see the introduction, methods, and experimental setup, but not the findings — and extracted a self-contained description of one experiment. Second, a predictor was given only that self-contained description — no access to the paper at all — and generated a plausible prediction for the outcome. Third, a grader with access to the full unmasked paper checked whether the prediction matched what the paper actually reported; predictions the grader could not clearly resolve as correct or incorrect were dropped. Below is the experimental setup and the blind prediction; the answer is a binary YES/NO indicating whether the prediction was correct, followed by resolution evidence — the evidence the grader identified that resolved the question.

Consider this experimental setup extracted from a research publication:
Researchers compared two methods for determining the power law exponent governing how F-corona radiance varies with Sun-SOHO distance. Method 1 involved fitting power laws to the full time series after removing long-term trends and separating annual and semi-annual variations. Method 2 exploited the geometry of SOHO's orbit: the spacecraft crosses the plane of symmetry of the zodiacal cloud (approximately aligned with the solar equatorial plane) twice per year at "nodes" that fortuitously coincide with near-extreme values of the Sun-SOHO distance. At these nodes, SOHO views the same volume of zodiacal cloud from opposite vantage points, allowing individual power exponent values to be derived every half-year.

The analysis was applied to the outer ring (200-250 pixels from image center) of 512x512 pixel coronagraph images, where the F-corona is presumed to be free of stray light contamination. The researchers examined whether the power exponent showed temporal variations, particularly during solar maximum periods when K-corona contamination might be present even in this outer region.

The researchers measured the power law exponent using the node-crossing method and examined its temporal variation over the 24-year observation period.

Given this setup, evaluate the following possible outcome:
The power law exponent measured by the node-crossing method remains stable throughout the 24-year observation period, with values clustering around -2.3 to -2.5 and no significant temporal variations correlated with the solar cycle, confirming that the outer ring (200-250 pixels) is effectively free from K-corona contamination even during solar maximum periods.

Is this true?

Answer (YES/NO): NO